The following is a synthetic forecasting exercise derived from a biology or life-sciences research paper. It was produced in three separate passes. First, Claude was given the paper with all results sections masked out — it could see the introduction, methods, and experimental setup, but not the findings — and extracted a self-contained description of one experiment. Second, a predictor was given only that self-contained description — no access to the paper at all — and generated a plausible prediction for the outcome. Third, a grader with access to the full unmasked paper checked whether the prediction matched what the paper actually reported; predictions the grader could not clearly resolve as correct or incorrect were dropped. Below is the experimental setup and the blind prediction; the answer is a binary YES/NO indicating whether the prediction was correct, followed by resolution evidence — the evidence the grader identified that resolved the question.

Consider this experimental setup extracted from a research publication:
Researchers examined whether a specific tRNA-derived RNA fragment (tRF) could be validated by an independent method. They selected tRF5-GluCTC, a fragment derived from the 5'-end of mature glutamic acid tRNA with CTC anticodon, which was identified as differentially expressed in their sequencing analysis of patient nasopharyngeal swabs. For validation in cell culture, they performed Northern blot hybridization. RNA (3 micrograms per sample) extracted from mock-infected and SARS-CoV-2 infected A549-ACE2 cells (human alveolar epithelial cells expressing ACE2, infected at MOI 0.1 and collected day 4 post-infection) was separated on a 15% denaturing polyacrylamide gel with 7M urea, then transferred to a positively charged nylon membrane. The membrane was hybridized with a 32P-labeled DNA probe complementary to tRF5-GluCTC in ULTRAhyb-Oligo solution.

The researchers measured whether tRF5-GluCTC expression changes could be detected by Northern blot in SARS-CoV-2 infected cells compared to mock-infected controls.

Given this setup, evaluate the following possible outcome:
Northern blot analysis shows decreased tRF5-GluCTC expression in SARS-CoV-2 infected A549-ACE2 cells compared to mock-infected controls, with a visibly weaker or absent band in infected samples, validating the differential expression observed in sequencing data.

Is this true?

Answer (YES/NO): NO